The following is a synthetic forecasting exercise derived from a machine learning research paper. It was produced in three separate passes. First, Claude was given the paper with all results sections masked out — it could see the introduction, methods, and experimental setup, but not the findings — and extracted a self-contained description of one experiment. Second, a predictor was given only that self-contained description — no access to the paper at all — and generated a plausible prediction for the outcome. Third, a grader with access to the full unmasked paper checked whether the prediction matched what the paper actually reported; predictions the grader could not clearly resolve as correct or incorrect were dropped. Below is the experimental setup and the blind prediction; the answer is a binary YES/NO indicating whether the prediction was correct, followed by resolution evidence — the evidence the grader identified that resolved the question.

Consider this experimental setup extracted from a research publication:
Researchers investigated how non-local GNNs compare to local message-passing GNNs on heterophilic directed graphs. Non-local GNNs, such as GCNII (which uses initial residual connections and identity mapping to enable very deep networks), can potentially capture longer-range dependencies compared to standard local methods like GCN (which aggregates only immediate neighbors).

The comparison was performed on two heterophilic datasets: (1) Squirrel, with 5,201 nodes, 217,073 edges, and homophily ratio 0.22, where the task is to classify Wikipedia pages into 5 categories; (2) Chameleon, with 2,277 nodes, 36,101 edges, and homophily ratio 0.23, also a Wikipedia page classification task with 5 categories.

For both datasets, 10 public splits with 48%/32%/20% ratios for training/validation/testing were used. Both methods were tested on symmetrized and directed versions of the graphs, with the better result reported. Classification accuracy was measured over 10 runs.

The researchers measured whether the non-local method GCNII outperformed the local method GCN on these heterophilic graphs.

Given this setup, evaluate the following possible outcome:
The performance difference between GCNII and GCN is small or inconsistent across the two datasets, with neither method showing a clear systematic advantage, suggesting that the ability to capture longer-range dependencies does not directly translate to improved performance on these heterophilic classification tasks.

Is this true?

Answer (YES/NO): NO